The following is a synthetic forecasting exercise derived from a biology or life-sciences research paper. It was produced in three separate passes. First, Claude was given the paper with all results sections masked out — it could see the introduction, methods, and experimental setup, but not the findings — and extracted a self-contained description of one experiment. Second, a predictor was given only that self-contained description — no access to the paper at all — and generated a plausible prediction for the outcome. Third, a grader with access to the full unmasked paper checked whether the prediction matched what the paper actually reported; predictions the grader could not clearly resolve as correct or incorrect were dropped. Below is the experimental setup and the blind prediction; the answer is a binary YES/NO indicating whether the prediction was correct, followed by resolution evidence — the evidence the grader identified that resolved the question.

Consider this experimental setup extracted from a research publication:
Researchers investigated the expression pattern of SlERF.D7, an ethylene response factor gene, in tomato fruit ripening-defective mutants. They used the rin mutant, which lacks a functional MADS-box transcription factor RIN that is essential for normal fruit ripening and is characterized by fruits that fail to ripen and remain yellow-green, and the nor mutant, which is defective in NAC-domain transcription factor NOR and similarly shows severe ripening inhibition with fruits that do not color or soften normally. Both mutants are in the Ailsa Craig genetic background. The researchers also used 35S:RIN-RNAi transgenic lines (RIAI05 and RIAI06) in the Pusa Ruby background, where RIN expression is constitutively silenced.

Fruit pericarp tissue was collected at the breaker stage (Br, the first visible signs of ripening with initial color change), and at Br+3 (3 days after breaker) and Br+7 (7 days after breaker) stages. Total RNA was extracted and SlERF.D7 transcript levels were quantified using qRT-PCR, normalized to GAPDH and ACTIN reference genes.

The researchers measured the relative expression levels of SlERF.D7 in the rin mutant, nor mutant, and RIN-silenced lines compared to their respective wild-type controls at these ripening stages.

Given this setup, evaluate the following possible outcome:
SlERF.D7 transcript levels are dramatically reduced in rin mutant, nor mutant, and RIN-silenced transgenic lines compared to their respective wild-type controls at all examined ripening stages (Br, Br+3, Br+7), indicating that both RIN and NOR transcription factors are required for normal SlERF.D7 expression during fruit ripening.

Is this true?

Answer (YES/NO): NO